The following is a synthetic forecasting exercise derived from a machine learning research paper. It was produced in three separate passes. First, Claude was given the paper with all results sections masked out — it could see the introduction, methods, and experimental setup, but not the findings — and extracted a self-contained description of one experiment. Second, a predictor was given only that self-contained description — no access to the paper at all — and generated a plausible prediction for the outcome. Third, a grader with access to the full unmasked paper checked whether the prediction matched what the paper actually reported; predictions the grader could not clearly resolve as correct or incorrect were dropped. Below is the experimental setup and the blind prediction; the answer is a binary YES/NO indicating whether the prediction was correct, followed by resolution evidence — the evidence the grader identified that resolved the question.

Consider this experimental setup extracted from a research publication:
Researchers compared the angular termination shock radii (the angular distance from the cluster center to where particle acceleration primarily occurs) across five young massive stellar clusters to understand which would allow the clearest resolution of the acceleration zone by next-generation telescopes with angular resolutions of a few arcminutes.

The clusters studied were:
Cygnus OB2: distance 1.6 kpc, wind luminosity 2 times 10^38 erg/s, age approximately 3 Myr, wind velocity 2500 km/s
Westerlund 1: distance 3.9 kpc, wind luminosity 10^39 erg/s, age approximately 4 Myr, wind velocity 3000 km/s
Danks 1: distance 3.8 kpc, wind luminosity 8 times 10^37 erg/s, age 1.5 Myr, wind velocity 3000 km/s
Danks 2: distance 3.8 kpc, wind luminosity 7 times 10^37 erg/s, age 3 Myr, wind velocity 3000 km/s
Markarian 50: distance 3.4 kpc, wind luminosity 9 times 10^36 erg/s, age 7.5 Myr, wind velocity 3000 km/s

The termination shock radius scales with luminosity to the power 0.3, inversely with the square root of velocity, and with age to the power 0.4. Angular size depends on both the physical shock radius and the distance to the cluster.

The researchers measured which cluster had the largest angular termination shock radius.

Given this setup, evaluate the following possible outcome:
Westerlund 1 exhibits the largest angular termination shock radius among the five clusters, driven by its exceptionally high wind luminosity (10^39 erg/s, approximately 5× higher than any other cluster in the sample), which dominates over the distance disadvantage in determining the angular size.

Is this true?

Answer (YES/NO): NO